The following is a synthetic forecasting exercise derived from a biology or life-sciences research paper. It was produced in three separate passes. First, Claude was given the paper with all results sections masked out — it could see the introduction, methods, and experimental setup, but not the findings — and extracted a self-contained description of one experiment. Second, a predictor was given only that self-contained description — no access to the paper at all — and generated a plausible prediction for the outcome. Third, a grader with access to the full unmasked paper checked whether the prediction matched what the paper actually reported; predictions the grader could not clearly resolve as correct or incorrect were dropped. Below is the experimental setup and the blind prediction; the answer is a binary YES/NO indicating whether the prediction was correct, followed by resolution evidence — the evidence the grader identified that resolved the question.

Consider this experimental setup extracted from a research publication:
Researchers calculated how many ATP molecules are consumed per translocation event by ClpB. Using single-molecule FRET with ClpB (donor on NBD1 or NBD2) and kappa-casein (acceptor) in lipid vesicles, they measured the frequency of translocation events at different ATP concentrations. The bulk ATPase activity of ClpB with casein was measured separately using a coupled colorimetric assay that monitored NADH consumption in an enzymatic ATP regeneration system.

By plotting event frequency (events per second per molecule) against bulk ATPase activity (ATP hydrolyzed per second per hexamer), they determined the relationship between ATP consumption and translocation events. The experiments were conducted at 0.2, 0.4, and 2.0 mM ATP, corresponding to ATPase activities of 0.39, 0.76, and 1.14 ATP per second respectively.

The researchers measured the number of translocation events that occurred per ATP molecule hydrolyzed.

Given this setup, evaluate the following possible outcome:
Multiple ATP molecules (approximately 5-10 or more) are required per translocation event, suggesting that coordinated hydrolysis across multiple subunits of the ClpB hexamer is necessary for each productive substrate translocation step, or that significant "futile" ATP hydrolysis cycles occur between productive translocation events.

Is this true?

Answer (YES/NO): NO